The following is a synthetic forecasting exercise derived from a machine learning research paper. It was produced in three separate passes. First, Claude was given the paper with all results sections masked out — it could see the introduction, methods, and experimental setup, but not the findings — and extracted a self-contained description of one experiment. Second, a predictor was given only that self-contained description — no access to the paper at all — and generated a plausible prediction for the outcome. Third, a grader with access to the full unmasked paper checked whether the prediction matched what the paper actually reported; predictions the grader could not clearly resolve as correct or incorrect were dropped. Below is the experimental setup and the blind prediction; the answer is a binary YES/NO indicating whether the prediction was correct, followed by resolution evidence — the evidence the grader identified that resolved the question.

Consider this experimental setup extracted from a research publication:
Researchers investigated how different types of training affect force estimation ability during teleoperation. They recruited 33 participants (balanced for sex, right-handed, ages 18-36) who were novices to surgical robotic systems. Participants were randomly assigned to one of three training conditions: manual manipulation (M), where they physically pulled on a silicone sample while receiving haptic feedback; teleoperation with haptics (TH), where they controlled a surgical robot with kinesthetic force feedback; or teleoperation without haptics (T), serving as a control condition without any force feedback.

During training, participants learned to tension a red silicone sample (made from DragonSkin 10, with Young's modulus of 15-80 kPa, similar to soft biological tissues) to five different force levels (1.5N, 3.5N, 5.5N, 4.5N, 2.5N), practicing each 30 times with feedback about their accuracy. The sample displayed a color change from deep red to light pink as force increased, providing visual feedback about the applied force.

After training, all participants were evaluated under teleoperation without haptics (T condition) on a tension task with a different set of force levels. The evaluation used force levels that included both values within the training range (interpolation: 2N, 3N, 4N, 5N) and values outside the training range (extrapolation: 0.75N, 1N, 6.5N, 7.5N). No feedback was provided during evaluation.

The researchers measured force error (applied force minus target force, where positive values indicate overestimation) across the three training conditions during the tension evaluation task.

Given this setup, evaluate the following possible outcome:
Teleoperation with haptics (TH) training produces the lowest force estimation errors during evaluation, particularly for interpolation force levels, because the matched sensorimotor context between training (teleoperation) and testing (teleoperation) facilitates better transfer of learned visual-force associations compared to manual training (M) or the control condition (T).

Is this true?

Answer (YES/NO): NO